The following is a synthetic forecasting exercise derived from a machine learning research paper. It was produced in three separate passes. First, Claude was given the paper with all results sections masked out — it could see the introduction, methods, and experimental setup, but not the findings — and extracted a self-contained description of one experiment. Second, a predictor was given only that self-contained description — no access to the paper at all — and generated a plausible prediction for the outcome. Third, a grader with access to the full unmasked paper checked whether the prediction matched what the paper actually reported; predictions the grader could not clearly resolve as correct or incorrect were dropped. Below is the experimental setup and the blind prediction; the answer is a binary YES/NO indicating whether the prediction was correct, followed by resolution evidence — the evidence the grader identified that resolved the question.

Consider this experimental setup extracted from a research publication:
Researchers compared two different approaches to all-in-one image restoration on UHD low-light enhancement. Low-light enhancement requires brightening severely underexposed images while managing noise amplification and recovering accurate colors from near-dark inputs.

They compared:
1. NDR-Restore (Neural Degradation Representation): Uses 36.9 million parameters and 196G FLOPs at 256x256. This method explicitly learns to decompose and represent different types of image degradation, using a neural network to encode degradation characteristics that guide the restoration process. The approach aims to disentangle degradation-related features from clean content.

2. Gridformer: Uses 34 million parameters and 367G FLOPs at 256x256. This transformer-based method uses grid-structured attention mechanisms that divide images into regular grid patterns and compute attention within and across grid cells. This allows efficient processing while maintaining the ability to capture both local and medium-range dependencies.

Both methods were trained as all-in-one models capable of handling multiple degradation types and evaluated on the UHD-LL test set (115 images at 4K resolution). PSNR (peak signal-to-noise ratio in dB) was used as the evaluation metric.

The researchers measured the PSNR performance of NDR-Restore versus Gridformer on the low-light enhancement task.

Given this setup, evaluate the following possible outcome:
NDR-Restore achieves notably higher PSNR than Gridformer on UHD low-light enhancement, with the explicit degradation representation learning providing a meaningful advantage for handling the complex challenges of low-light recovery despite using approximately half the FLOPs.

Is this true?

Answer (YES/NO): YES